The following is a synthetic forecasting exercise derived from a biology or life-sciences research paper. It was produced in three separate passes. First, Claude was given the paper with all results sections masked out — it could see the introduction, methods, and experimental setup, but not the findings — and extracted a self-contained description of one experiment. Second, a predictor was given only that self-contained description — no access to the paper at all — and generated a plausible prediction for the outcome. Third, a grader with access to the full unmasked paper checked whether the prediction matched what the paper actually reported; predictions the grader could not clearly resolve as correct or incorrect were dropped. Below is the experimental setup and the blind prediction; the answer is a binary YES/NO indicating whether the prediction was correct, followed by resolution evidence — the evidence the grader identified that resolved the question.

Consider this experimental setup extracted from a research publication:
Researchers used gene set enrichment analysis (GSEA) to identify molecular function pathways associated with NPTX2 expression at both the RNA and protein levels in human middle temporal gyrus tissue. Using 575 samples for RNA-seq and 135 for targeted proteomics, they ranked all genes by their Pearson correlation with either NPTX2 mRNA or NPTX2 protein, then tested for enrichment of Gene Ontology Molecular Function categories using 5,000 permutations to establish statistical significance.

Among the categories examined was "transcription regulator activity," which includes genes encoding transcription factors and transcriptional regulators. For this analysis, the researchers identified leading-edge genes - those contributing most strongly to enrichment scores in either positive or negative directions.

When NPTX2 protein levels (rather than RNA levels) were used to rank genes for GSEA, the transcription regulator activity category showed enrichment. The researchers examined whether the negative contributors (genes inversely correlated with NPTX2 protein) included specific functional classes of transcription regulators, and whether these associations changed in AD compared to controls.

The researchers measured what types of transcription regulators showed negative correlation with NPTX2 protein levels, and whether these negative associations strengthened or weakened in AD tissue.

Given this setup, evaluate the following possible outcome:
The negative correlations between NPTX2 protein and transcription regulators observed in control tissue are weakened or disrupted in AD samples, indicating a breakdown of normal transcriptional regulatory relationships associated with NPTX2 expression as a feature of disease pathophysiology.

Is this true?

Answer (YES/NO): NO